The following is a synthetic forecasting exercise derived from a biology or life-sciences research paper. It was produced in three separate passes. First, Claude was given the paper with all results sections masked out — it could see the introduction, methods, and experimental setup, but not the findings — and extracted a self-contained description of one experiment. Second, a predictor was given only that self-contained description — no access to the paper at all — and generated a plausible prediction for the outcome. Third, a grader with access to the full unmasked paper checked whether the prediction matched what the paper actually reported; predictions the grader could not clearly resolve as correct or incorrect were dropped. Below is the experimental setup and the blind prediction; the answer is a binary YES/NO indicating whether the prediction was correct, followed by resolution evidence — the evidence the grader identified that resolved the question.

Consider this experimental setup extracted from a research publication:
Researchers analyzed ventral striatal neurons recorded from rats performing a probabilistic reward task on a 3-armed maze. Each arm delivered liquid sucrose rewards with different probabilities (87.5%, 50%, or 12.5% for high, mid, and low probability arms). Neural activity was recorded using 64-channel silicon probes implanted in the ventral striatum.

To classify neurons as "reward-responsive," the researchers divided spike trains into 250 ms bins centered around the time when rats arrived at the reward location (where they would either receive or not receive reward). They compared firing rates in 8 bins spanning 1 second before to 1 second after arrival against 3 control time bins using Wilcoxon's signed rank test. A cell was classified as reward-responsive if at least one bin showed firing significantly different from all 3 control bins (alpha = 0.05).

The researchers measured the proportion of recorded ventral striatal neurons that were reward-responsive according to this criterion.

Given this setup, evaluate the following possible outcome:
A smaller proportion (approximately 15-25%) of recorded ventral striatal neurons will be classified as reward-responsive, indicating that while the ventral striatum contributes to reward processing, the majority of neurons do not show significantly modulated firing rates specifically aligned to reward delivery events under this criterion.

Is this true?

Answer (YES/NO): YES